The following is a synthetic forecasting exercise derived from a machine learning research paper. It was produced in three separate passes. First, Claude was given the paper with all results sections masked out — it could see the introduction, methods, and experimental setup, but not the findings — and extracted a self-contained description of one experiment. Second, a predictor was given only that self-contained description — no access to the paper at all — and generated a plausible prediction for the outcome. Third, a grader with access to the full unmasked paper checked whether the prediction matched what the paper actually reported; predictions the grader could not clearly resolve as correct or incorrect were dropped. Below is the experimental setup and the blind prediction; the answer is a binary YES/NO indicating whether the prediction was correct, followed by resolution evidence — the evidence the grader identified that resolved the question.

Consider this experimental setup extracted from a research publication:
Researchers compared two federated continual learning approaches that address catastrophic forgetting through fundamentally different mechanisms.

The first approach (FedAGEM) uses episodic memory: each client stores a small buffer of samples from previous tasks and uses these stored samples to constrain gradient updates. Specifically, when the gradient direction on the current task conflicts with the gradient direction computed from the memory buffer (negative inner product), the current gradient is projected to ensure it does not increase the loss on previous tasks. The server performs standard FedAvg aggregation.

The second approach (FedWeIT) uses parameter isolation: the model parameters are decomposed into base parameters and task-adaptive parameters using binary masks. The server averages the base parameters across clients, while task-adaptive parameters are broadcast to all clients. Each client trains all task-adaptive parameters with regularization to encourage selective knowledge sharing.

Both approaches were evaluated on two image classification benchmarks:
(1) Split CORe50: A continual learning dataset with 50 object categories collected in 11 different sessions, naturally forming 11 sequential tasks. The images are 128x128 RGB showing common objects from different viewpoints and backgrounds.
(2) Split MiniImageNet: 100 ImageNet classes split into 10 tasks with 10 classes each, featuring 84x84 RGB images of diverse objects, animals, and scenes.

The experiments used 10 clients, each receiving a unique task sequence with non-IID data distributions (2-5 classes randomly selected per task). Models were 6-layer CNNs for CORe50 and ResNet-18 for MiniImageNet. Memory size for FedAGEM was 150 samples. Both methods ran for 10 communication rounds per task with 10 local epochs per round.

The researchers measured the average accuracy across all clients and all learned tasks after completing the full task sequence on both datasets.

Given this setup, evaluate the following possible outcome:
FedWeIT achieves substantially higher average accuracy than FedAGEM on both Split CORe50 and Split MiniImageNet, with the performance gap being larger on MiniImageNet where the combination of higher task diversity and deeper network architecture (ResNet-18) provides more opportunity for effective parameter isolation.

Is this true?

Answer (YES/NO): NO